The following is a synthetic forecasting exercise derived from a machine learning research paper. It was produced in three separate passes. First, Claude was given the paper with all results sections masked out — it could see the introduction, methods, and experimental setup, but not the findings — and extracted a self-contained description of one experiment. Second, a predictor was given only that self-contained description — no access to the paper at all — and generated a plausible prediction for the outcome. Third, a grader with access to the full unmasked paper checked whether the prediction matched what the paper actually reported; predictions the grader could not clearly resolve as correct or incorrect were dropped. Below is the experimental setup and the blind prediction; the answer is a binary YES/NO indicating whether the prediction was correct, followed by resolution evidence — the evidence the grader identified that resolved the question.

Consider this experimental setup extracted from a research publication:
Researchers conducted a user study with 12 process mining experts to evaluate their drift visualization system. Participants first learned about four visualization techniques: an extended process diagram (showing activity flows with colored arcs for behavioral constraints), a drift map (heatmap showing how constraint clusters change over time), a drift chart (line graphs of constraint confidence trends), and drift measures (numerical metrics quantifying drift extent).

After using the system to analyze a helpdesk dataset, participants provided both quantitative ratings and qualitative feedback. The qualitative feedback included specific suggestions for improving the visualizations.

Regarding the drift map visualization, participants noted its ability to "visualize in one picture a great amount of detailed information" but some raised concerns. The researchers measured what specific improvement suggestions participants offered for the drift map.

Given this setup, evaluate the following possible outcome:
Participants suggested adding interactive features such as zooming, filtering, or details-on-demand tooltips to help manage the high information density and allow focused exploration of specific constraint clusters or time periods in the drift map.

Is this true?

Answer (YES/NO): NO